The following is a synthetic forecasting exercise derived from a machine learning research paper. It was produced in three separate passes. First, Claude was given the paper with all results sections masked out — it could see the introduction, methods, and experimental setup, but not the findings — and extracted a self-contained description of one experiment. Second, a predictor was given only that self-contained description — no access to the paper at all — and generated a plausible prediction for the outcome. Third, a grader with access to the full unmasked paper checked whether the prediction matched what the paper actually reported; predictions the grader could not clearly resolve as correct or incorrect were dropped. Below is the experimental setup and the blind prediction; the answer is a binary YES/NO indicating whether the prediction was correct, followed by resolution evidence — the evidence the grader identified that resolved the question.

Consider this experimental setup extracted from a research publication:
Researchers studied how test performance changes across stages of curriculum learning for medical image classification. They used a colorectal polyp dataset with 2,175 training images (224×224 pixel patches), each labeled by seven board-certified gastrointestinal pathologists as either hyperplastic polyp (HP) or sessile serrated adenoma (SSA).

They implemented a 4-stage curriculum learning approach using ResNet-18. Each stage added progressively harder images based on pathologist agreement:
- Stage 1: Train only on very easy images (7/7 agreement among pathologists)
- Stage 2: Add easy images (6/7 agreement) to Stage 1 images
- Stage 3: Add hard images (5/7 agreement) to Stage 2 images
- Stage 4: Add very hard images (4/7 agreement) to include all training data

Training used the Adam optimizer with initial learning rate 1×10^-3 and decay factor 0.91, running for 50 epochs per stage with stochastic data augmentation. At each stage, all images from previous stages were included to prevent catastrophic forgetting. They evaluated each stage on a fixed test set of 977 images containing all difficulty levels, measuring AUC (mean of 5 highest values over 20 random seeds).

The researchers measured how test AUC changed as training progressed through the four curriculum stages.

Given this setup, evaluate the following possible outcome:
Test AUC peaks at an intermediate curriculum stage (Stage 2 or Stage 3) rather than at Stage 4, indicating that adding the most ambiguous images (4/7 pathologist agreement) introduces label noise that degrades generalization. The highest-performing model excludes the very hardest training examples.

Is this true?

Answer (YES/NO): YES